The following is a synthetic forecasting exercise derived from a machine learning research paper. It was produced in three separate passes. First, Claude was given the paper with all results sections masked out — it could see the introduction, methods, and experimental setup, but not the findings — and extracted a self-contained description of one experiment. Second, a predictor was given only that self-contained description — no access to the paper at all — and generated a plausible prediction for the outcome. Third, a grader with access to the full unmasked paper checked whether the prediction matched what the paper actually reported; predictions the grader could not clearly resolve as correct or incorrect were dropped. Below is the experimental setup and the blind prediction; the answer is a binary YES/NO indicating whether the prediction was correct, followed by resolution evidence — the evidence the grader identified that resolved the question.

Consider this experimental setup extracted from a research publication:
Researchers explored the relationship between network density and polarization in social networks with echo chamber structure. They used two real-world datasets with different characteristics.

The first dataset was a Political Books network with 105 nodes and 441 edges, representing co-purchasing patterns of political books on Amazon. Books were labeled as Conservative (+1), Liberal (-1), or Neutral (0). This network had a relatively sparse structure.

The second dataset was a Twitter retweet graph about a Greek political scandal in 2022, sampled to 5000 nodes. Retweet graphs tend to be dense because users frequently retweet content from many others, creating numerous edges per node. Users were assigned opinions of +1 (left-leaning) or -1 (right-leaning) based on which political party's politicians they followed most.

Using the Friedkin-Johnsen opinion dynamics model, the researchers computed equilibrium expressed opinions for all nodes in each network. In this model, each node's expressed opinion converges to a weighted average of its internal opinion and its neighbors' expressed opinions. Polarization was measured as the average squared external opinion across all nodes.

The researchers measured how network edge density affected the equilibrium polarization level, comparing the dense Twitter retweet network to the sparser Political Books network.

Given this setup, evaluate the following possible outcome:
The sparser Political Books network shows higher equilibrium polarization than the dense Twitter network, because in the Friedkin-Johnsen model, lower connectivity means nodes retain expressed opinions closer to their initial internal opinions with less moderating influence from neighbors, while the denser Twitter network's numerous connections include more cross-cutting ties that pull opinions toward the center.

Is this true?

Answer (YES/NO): YES